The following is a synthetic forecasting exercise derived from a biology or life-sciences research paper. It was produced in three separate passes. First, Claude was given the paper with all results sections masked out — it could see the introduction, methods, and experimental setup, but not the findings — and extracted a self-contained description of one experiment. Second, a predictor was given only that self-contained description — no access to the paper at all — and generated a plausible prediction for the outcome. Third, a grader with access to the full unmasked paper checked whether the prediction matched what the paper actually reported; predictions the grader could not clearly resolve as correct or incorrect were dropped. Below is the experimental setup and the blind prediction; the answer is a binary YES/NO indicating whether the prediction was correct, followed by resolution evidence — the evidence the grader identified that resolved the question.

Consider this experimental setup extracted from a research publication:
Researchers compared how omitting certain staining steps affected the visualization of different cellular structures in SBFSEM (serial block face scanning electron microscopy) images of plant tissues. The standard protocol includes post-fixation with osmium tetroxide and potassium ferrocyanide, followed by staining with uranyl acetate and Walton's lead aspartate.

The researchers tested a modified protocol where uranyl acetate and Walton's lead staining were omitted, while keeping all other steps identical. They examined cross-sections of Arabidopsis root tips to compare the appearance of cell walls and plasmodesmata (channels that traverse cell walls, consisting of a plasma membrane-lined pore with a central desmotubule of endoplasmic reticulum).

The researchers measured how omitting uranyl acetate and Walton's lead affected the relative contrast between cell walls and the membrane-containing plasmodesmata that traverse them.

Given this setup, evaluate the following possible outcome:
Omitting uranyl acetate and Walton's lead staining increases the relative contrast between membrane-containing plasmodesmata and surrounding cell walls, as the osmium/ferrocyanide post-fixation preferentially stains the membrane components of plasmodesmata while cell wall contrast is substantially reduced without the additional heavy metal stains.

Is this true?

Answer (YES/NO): YES